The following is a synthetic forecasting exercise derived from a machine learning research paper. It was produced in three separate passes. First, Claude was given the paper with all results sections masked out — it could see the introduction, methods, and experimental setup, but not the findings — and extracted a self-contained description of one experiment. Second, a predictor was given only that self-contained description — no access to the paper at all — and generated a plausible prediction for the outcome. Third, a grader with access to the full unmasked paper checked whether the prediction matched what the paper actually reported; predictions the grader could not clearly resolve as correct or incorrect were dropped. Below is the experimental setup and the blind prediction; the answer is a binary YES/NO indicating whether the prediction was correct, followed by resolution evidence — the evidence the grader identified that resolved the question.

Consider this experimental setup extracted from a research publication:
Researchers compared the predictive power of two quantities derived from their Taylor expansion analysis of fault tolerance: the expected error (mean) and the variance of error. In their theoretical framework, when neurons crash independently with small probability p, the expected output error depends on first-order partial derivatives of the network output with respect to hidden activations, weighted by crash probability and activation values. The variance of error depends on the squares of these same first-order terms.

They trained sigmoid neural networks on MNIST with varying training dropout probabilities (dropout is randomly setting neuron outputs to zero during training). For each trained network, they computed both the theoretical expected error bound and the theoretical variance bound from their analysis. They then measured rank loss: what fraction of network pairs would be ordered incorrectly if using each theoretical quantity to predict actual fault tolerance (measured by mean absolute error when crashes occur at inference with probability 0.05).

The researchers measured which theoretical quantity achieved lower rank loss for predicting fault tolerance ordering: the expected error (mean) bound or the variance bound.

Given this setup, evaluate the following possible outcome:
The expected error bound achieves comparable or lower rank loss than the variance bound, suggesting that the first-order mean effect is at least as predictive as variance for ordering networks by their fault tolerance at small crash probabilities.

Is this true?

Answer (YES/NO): NO